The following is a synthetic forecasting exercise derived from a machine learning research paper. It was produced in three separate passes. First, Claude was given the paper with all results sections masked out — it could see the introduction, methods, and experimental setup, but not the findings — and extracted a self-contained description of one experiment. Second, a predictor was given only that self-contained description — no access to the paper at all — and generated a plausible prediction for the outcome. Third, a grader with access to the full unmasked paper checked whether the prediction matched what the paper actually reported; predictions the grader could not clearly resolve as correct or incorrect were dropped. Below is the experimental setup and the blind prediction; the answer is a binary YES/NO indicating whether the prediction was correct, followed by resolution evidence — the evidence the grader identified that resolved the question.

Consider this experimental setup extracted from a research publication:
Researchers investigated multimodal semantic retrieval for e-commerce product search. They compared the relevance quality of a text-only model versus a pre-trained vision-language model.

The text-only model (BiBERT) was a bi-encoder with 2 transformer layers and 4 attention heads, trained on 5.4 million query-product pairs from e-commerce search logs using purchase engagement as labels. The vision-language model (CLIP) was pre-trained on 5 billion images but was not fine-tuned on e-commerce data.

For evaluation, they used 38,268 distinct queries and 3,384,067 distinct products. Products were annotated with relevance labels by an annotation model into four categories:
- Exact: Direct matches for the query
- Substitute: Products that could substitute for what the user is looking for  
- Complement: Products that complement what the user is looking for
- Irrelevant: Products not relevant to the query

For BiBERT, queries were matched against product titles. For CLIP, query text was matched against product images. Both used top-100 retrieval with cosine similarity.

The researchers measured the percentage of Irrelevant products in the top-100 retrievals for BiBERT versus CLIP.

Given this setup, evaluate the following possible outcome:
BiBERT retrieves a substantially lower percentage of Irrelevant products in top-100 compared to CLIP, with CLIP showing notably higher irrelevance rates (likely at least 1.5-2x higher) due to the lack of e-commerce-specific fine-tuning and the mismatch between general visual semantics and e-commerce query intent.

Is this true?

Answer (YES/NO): YES